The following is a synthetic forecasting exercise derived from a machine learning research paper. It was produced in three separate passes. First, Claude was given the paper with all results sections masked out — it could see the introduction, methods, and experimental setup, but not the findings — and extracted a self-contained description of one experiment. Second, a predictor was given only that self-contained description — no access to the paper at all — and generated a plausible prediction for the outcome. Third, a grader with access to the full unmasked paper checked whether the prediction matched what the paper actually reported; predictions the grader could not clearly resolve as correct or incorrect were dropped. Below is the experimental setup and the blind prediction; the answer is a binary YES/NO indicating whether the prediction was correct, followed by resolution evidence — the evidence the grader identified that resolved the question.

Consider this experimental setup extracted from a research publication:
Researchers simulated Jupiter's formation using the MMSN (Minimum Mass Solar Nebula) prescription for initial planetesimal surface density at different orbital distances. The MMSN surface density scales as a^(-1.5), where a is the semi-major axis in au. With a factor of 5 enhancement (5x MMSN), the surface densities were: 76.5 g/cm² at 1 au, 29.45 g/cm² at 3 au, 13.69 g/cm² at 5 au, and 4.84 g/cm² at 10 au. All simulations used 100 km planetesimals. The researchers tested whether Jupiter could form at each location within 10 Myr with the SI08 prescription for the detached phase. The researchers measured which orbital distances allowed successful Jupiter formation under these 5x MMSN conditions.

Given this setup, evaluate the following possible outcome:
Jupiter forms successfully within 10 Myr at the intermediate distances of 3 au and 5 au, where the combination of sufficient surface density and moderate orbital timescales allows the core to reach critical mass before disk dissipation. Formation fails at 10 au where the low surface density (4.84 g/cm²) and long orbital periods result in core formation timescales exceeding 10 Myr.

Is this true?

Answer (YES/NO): NO